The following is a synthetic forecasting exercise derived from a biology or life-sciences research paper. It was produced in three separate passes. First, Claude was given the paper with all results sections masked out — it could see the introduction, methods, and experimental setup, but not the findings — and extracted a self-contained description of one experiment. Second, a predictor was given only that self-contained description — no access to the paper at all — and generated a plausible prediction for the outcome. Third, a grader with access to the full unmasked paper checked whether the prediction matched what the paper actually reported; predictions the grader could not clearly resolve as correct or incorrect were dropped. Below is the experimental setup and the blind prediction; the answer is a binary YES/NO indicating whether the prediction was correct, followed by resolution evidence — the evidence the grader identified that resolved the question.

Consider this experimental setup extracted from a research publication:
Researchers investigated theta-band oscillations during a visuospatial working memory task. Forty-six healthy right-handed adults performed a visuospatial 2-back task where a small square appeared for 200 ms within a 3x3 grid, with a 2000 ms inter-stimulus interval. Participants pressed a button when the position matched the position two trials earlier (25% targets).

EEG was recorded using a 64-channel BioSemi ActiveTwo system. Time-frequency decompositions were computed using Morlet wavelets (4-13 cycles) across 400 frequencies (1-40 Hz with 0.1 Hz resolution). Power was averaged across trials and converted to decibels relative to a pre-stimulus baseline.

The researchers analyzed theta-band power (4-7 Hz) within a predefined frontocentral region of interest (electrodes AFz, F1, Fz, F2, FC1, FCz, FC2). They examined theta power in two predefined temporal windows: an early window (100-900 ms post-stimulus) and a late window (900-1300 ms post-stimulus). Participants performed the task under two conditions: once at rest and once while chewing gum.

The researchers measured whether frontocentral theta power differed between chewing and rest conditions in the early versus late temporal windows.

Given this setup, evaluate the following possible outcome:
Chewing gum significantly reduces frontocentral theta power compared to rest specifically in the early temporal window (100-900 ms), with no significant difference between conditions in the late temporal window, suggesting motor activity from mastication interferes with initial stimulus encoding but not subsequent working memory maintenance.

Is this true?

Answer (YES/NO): NO